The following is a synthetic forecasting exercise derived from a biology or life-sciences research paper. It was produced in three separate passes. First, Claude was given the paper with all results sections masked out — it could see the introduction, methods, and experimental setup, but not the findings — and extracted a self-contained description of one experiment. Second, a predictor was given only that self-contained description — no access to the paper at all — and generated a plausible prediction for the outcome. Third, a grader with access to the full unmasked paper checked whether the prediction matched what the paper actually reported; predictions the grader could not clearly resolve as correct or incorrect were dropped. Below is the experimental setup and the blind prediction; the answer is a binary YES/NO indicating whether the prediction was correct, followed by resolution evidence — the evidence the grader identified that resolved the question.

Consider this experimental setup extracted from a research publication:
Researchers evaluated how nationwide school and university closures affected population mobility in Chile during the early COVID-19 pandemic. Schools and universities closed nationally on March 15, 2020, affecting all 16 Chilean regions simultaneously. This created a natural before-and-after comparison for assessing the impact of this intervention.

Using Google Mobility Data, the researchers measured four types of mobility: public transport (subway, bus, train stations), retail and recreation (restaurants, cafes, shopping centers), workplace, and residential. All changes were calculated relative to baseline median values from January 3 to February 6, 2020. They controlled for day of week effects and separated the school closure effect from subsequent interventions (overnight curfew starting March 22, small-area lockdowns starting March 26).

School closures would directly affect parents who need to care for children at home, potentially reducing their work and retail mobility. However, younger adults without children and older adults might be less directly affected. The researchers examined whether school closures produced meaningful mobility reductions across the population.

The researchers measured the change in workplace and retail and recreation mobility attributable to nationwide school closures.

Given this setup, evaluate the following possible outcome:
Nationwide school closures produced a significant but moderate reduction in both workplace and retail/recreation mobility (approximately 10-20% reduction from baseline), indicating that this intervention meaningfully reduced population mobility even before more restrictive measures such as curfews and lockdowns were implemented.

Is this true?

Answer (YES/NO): NO